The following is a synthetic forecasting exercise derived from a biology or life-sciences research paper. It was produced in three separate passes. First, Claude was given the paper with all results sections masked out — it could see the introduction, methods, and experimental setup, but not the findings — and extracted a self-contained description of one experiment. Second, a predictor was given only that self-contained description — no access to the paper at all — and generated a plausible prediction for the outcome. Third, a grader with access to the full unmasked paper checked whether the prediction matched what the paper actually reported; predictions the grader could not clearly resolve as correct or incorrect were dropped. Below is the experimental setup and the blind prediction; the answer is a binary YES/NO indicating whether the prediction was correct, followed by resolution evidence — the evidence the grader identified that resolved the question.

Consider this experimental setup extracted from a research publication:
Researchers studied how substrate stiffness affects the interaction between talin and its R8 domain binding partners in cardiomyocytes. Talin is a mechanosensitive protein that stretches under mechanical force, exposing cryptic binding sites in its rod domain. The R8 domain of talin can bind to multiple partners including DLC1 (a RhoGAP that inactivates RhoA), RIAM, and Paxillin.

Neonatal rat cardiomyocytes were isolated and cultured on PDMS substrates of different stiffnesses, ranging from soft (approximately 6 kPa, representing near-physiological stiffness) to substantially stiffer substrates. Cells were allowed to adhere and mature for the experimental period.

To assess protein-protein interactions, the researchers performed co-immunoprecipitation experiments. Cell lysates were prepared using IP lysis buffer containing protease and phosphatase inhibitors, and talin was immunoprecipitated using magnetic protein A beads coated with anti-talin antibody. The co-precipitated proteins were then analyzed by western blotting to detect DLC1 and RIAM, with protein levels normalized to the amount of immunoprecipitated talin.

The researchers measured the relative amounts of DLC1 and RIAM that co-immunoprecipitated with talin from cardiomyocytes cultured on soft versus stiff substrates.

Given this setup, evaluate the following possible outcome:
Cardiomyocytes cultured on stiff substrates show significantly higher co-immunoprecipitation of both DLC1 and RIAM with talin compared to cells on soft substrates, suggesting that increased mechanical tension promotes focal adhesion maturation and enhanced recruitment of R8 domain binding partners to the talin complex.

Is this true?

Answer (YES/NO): NO